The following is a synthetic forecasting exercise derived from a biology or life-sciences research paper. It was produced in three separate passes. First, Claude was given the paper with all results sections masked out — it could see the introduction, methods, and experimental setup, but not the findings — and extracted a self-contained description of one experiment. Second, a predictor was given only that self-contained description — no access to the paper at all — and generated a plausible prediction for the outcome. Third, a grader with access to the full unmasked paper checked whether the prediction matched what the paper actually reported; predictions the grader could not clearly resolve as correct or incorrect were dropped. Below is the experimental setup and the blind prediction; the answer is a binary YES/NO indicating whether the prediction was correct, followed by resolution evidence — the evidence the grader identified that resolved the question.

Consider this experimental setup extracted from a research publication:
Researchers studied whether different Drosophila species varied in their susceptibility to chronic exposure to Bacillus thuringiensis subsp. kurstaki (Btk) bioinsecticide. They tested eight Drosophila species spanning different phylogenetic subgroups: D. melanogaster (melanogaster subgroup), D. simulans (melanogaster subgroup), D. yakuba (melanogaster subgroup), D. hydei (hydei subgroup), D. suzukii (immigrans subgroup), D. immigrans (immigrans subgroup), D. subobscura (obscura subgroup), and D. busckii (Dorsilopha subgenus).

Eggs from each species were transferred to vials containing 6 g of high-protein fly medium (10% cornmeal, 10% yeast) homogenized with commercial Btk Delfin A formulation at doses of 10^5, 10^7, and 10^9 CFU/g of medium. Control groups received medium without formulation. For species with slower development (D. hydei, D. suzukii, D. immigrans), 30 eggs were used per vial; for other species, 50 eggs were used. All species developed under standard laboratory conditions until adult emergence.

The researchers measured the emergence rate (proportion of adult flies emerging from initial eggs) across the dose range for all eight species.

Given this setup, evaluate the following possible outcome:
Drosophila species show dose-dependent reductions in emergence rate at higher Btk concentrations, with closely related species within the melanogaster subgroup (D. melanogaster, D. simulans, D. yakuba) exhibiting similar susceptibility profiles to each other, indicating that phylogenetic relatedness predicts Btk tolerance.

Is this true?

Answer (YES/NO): NO